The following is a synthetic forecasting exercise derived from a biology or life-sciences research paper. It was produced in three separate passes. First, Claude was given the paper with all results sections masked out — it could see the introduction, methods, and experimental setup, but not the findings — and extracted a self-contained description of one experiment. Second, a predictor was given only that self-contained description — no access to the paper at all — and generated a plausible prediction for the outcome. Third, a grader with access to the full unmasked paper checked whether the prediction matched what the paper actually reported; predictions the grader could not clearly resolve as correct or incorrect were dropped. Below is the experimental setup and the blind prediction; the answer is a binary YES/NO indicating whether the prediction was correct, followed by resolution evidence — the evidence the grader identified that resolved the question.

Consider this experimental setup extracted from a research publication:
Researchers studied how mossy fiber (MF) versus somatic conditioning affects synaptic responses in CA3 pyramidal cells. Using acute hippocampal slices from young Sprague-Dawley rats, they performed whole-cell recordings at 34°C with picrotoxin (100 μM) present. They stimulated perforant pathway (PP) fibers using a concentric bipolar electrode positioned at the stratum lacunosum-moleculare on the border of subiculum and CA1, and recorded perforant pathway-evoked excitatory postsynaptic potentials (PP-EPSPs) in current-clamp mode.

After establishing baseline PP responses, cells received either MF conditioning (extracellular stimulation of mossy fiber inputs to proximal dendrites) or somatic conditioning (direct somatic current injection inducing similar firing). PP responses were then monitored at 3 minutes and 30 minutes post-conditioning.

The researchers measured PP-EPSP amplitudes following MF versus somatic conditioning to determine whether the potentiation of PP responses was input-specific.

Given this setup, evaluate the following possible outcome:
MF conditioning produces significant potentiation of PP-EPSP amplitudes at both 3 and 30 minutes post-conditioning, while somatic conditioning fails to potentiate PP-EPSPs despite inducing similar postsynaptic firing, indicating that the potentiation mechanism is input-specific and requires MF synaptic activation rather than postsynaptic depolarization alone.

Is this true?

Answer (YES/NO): NO